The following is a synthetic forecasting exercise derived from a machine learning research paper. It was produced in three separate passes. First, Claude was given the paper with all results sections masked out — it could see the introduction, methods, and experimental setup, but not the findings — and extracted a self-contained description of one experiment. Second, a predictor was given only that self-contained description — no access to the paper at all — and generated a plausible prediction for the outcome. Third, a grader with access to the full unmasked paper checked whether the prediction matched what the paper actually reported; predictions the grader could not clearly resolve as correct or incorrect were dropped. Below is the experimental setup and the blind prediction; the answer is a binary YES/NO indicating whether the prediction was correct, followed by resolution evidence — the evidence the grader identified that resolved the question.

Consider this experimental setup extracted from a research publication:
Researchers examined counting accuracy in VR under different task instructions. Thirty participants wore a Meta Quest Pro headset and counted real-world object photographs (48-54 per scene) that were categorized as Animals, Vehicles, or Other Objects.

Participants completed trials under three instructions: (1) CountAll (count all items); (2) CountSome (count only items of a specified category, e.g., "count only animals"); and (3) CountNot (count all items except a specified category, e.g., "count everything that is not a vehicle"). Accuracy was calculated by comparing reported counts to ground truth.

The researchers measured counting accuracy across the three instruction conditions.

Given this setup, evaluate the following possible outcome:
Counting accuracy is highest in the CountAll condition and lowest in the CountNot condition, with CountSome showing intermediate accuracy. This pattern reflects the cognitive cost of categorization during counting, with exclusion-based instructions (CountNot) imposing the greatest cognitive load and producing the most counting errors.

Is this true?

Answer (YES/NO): YES